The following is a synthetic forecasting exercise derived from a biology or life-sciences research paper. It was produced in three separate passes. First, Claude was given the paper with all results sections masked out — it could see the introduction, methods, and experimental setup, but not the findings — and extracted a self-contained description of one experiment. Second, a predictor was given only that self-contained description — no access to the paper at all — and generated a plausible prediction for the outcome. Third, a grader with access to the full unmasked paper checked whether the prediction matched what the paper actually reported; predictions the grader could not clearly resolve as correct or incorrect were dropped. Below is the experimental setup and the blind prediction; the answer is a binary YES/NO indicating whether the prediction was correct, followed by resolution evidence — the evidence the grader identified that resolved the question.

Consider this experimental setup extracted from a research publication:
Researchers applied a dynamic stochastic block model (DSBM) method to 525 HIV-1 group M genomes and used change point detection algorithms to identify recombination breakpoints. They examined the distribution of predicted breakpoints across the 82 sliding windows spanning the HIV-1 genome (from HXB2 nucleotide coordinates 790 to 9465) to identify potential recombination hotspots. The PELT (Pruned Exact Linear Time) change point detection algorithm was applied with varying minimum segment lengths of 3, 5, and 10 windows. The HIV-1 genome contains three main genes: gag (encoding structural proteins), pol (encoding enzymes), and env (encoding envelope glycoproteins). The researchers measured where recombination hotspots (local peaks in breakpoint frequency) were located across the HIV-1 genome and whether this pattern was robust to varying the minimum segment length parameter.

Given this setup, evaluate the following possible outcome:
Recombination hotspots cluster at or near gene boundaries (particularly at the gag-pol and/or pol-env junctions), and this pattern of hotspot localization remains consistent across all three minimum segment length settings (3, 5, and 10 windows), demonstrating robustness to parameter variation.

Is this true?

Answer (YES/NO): YES